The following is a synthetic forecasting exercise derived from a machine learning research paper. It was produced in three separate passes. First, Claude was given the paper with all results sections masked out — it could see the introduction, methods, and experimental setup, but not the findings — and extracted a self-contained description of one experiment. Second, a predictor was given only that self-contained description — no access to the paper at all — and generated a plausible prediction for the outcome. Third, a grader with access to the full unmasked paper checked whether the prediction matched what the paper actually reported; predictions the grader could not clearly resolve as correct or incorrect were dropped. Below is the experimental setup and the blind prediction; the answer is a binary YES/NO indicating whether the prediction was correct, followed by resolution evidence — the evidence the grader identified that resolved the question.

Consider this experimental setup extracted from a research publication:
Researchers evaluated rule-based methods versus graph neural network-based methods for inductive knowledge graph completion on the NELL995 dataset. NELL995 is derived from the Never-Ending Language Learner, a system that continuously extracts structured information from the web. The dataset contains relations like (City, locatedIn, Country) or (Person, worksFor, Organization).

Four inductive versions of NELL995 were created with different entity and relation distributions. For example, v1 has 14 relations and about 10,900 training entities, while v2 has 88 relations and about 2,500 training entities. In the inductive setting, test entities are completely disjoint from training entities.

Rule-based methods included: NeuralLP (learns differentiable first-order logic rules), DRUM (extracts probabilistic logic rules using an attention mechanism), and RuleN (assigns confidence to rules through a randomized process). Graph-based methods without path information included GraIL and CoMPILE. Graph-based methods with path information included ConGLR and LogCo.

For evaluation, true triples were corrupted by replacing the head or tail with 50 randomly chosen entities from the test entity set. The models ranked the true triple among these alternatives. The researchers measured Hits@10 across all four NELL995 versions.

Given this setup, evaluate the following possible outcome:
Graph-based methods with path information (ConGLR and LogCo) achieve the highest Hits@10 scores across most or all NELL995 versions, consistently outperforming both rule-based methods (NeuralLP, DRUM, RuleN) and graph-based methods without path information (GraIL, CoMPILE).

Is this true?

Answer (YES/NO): NO